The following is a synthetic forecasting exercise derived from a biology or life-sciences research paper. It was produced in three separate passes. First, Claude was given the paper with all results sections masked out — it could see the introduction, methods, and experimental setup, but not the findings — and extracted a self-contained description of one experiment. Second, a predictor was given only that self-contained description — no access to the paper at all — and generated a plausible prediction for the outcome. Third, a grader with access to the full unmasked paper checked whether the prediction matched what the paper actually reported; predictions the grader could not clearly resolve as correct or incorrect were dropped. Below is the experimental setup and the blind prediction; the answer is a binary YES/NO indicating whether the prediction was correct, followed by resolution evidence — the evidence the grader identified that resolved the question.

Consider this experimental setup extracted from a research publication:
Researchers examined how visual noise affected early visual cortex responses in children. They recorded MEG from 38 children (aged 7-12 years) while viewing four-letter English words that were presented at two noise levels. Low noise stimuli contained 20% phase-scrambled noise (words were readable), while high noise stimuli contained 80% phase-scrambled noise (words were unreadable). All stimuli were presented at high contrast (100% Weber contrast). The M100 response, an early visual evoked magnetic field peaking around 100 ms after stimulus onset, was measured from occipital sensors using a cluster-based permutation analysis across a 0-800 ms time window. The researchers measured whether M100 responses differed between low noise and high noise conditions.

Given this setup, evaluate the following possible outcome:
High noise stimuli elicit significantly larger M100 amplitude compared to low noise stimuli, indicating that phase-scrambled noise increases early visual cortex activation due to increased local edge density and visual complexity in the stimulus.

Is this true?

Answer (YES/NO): NO